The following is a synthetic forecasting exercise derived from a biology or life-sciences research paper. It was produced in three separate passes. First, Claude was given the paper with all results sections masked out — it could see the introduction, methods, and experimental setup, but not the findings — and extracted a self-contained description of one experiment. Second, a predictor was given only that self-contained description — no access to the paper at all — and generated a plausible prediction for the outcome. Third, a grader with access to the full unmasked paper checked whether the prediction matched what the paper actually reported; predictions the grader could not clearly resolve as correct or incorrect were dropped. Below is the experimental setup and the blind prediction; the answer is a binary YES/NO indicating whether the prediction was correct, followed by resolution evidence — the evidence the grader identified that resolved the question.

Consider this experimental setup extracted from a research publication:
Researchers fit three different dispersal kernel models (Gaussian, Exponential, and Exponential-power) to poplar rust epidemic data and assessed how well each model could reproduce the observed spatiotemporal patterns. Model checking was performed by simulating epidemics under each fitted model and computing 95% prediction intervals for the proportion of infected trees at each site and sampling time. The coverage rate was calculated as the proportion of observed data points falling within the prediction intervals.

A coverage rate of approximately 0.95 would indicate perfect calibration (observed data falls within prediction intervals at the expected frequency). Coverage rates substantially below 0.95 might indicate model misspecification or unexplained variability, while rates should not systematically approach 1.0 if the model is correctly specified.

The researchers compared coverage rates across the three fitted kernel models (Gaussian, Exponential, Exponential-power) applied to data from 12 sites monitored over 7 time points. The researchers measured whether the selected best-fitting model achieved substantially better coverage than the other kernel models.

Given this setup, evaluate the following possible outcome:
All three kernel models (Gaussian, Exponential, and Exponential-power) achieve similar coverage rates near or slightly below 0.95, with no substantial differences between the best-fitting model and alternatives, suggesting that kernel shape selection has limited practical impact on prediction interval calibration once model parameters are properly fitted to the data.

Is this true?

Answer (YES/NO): NO